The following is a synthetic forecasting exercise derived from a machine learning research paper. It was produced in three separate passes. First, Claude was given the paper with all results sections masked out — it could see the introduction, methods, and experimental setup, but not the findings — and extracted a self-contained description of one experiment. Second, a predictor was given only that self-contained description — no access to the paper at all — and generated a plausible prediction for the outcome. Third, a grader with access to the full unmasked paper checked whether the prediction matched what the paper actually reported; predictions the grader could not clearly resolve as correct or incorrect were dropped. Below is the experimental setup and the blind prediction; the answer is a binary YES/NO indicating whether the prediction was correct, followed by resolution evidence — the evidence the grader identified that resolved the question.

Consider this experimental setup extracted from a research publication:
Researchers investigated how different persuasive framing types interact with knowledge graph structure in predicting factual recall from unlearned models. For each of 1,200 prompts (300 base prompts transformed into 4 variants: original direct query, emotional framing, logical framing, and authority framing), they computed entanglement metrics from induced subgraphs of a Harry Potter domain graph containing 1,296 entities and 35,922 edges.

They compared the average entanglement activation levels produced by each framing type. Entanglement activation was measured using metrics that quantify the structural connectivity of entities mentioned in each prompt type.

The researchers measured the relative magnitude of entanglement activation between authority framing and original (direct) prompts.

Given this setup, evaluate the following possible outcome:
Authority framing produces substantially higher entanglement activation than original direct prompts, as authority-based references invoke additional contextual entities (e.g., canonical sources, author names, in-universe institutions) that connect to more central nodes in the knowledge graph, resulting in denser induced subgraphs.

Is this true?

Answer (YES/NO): YES